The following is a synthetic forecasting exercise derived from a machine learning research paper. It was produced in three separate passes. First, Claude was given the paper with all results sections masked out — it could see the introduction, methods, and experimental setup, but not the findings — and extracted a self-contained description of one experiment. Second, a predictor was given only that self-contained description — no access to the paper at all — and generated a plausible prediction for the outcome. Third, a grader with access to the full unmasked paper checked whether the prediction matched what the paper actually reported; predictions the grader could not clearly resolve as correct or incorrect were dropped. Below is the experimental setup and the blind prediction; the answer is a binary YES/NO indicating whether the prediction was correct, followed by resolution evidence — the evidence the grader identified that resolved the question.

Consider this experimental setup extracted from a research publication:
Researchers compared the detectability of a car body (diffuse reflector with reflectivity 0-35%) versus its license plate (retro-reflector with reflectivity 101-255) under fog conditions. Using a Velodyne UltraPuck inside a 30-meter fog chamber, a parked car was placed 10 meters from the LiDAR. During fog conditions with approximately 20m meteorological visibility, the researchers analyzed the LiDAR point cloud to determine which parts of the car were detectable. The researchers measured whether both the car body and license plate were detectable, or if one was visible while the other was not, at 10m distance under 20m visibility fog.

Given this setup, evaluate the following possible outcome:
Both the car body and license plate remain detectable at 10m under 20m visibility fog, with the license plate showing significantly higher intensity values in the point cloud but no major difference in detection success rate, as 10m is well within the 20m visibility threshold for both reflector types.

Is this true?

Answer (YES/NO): NO